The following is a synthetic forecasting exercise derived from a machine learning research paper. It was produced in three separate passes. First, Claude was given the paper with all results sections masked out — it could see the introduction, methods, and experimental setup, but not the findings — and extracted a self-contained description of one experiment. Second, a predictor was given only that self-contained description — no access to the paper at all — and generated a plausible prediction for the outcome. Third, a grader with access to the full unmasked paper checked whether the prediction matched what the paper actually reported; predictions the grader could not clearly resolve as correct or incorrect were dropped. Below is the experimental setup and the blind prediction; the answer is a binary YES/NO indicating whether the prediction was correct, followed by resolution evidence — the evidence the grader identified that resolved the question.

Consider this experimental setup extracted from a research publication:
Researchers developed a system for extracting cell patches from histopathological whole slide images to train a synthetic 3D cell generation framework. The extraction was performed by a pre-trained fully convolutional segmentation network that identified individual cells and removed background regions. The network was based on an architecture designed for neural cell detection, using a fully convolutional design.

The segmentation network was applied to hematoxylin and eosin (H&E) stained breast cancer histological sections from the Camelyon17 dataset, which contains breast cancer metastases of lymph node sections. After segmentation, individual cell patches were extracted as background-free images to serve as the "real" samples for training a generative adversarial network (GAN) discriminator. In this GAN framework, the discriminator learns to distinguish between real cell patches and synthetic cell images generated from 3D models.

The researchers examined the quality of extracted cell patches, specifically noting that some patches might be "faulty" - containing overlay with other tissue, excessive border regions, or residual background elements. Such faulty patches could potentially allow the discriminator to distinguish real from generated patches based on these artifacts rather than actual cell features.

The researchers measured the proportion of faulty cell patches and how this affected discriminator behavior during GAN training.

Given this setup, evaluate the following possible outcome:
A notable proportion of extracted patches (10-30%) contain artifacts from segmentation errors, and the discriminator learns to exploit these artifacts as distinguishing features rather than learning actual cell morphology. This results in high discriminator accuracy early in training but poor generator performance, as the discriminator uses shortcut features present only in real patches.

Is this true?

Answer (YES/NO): NO